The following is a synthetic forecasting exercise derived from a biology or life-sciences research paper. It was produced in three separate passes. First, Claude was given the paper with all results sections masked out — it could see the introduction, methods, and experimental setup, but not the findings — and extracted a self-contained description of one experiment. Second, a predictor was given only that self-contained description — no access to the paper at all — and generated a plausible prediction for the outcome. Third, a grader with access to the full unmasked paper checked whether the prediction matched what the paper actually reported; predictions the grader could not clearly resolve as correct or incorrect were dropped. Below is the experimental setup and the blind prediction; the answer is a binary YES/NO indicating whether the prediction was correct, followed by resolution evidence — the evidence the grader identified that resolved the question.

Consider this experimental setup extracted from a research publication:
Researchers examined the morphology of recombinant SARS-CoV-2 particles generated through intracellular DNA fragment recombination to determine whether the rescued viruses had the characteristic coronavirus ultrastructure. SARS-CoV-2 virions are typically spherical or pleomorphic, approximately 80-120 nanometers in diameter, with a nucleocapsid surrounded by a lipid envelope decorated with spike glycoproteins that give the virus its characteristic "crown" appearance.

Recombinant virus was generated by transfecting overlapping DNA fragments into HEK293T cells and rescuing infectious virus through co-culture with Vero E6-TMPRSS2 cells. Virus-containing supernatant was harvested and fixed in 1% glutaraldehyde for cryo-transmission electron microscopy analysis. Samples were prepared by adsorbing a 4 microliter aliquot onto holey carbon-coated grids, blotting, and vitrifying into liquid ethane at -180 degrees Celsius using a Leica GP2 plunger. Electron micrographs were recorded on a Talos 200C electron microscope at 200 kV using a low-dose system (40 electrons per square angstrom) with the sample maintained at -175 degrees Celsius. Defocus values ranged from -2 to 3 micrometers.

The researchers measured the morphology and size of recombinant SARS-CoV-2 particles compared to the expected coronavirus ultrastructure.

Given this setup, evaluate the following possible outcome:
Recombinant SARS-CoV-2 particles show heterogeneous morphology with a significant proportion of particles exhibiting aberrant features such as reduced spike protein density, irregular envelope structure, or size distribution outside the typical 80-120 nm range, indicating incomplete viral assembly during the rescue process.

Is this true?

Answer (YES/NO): NO